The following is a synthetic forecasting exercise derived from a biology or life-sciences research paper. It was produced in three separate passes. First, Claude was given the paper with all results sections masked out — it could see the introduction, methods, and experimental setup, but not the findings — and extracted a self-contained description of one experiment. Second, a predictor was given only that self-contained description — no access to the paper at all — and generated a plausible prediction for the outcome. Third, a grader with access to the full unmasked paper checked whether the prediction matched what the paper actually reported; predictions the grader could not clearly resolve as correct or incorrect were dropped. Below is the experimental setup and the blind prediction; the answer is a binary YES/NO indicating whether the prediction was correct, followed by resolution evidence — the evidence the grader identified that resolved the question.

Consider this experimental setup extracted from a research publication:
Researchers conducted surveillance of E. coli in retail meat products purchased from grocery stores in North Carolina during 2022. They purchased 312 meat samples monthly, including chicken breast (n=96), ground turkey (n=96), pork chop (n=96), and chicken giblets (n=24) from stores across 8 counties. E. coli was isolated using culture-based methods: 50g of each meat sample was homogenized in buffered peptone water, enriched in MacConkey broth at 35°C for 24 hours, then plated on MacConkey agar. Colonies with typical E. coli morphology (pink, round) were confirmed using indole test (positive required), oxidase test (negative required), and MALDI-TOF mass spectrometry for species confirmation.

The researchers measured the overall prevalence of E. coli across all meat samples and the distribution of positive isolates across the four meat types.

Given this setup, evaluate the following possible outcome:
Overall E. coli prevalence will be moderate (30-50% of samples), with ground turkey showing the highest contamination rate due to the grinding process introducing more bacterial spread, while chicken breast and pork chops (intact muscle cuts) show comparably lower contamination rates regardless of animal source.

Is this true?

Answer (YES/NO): YES